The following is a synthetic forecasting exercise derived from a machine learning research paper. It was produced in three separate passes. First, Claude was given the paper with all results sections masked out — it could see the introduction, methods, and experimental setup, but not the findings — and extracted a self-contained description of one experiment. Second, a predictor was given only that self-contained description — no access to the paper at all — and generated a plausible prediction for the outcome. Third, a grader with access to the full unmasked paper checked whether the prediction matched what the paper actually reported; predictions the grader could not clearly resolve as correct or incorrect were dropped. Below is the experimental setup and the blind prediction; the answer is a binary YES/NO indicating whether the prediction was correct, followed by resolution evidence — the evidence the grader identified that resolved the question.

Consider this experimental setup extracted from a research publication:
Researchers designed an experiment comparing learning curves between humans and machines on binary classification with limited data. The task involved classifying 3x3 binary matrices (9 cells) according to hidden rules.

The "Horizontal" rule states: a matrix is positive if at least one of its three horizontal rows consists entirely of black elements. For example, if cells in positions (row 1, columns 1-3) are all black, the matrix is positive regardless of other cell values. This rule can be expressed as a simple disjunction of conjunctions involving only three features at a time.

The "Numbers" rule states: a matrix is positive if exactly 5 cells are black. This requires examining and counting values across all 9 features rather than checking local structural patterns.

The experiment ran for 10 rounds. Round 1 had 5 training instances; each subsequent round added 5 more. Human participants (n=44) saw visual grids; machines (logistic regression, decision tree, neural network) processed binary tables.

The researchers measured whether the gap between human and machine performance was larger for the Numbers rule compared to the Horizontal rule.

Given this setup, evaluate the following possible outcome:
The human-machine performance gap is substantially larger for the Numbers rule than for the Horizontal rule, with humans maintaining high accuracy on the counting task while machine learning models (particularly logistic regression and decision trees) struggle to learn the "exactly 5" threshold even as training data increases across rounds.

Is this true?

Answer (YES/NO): YES